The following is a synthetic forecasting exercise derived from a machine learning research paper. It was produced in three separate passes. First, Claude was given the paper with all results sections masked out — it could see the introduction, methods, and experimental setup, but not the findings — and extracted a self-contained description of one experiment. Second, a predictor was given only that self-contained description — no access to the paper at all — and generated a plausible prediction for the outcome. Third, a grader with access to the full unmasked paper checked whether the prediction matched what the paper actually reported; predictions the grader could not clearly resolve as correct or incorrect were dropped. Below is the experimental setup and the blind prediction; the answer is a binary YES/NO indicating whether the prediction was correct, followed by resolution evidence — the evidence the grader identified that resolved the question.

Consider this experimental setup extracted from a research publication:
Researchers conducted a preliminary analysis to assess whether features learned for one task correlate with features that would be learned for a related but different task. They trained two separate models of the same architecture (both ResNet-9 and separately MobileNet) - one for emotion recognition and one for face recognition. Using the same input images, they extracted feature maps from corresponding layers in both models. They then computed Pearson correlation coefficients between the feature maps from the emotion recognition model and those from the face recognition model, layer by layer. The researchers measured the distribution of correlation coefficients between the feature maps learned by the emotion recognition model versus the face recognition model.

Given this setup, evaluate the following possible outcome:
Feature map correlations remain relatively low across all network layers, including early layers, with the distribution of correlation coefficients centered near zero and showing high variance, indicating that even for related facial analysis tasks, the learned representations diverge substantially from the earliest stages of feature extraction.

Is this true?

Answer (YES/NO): NO